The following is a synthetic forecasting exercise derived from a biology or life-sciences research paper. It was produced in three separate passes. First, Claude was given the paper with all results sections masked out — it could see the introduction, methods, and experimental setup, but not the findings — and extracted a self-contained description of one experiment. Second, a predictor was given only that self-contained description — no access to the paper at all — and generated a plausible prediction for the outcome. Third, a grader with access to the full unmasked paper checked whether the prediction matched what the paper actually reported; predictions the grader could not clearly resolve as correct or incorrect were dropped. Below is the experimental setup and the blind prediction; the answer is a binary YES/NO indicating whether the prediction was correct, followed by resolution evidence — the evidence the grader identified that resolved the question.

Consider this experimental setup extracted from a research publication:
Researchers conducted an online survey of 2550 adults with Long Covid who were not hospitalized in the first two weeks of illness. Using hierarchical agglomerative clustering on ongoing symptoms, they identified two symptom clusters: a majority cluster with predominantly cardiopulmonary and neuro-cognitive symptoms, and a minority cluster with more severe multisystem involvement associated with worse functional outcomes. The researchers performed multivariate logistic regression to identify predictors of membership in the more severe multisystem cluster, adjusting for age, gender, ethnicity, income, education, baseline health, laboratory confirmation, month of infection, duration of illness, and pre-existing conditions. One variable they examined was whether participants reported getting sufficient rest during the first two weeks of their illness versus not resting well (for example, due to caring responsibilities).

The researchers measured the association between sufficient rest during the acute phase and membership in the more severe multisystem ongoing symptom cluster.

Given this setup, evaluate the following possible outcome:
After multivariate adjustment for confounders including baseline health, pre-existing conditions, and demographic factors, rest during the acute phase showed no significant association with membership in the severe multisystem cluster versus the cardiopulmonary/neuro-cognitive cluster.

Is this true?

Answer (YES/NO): NO